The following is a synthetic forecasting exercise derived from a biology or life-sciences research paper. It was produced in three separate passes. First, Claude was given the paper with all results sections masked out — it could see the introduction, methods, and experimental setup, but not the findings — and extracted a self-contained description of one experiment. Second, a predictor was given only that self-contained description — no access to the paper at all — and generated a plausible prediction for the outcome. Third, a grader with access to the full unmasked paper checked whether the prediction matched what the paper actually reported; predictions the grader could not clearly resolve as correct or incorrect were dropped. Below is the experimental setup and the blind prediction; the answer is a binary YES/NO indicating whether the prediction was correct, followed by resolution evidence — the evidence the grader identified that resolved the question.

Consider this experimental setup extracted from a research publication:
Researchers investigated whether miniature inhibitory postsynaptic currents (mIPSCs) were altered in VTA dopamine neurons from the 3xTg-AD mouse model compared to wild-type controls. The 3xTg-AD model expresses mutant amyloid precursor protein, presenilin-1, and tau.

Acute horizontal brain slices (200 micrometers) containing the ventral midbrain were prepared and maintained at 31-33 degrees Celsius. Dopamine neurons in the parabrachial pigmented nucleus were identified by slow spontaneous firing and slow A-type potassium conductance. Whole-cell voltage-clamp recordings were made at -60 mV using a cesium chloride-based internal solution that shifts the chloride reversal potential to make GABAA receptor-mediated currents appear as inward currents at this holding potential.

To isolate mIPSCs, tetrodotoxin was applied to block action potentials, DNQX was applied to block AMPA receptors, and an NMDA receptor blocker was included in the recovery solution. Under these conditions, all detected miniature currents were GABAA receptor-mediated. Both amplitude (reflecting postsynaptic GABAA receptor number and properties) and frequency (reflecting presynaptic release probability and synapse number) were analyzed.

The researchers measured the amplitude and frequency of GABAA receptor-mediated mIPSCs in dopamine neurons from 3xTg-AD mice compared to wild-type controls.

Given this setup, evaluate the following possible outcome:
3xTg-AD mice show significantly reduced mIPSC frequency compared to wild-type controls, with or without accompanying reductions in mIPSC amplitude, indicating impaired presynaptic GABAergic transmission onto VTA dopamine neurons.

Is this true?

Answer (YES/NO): NO